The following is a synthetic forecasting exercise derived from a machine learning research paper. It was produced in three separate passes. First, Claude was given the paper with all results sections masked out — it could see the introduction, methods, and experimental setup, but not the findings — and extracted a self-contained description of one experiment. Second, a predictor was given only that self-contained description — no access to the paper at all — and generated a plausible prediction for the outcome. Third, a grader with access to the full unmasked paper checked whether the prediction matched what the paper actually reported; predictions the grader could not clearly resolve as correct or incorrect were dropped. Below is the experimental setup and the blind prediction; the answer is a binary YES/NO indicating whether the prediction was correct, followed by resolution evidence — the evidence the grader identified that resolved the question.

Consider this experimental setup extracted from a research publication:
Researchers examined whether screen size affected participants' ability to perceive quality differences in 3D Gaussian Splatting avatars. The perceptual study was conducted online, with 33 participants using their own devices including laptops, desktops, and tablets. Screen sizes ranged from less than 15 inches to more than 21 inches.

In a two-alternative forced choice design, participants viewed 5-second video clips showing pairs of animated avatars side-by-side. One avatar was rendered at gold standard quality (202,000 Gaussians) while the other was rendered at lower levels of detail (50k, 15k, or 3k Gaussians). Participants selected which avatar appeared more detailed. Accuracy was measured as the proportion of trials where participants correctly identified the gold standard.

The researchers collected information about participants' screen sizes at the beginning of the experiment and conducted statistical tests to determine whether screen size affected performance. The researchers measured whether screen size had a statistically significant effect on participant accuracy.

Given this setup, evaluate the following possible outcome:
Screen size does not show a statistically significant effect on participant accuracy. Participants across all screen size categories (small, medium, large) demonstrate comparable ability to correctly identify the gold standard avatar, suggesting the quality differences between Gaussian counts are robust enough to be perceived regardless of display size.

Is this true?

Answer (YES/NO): YES